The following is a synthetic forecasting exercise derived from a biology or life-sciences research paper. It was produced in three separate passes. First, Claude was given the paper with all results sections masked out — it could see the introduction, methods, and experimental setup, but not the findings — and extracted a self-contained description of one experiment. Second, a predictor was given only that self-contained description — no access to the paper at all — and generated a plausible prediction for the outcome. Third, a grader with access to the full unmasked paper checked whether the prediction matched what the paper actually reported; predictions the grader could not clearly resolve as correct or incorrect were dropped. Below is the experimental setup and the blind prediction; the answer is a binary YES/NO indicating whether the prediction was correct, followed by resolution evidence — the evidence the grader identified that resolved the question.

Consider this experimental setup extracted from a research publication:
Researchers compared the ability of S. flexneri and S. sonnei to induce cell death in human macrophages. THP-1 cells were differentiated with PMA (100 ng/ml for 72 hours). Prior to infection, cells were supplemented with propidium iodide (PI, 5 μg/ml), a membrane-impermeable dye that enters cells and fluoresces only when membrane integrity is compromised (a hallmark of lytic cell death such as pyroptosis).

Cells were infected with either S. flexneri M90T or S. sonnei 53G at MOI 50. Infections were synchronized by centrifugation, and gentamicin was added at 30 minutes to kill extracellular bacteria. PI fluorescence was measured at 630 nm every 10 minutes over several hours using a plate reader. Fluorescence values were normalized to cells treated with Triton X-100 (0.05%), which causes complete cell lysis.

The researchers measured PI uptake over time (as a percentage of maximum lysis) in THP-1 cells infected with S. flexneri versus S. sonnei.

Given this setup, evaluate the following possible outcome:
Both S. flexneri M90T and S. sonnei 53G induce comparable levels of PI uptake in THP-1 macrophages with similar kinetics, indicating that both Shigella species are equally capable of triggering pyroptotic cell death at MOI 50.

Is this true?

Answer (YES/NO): NO